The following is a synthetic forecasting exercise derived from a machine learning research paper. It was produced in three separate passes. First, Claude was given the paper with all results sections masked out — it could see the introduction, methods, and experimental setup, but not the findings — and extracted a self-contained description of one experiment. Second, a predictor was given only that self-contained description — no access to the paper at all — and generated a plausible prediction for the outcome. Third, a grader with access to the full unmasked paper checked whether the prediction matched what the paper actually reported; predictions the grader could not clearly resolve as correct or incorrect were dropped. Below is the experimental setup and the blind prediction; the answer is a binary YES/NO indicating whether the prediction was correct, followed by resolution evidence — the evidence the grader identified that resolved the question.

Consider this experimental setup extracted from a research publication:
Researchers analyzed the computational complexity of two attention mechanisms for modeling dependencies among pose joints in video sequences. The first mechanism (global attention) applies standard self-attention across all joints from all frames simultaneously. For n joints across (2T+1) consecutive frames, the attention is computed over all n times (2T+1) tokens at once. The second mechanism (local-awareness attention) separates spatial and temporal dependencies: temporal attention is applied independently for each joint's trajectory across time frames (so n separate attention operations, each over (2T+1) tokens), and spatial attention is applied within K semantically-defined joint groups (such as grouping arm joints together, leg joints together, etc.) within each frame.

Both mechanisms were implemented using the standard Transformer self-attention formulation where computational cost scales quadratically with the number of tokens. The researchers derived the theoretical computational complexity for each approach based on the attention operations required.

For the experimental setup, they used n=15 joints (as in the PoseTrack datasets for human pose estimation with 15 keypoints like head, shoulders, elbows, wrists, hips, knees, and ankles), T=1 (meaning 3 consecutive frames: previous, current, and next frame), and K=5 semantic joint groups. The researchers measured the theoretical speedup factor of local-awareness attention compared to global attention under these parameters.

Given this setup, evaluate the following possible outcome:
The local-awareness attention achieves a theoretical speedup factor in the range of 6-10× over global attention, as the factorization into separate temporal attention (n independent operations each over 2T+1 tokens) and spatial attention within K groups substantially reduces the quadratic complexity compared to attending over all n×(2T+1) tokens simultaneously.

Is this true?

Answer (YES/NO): NO